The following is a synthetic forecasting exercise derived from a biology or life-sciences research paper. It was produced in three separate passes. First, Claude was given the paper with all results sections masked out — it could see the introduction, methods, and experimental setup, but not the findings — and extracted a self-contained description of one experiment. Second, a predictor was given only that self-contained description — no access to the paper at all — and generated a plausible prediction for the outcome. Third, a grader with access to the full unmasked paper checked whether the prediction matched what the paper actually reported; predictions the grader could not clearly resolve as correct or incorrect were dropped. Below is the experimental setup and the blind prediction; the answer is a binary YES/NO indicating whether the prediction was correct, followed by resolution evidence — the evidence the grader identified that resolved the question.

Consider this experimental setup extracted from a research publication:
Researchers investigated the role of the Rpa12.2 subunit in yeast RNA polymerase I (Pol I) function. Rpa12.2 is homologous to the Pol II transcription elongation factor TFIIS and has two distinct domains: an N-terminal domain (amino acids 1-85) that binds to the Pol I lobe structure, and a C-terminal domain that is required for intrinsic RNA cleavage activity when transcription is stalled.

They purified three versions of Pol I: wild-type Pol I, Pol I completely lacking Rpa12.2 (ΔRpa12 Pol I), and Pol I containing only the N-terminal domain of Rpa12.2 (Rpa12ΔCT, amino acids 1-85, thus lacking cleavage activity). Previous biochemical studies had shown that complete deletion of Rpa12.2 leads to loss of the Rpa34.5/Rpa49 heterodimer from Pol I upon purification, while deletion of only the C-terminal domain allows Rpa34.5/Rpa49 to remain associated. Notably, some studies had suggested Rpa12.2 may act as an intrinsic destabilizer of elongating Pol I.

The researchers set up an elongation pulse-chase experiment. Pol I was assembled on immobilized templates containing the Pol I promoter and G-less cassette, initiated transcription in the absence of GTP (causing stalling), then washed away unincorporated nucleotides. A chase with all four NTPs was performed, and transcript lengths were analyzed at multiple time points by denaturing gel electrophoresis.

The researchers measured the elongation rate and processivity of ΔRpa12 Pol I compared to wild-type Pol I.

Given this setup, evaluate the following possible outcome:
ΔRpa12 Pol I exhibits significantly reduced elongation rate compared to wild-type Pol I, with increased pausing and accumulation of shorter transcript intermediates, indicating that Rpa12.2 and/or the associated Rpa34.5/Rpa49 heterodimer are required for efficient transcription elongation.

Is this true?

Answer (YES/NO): NO